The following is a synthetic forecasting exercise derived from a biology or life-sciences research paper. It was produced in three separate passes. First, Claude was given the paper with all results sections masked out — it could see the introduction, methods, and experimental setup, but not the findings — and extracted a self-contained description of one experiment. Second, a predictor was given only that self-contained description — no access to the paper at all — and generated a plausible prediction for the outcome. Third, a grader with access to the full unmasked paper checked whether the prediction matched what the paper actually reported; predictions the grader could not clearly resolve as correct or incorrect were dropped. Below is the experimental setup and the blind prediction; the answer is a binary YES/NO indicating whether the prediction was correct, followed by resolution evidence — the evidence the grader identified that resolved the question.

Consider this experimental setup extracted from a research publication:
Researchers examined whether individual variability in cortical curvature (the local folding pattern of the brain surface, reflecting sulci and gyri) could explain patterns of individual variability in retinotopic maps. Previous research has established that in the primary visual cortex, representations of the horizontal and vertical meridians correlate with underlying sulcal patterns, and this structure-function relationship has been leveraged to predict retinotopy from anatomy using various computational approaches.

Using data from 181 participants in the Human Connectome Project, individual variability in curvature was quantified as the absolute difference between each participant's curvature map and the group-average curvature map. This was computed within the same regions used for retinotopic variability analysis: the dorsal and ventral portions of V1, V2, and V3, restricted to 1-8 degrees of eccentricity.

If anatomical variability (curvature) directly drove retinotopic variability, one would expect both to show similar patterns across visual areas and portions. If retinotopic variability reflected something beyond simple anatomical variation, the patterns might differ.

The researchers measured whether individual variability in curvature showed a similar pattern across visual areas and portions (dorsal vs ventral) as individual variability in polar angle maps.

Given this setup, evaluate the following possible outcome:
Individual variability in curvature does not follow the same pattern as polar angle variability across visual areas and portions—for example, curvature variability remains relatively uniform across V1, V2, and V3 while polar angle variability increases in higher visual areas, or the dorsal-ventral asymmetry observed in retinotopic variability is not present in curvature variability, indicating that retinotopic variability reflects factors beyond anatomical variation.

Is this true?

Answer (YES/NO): YES